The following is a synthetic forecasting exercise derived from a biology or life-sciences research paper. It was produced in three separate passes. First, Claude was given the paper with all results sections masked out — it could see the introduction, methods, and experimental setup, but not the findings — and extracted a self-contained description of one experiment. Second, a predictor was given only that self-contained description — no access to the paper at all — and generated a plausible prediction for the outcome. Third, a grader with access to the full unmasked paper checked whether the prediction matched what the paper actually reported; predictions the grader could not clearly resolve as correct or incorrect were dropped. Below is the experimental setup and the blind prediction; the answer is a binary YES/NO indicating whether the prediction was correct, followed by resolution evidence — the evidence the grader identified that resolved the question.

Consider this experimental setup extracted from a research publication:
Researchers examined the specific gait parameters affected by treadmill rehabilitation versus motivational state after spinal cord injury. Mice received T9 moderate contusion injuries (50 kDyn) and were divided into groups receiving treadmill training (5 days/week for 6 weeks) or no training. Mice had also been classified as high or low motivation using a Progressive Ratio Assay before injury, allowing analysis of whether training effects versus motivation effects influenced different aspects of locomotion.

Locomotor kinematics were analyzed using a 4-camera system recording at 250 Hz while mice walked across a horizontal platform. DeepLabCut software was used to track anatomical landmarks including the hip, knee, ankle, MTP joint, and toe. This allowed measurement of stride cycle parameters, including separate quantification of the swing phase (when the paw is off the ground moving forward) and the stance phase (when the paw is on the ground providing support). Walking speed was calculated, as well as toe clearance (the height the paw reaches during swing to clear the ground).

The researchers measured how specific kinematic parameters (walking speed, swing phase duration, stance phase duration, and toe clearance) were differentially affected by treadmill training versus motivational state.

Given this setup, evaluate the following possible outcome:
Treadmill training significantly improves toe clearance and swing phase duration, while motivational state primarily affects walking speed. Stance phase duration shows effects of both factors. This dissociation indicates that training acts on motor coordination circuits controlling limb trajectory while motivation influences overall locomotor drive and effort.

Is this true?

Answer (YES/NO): NO